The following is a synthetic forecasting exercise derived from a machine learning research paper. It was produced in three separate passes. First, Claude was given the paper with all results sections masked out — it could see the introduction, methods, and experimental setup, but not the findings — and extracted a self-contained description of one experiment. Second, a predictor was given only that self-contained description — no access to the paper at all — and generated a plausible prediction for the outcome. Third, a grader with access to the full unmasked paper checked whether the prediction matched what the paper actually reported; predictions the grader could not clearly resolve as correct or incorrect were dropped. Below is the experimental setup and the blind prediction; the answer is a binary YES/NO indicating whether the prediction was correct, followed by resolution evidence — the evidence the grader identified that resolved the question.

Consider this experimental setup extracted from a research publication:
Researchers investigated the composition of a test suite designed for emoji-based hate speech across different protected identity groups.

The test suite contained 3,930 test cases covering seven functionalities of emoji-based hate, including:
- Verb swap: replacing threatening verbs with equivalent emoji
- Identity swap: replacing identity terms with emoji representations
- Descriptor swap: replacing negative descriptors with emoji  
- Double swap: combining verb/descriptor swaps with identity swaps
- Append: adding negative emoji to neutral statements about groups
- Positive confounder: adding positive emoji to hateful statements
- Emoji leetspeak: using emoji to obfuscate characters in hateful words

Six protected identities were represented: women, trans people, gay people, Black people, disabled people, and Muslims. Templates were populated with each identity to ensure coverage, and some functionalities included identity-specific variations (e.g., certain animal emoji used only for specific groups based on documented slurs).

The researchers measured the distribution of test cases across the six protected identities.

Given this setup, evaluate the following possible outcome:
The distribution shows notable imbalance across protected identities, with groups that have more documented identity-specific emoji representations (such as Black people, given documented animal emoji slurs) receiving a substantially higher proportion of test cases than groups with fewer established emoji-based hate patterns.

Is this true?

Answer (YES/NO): NO